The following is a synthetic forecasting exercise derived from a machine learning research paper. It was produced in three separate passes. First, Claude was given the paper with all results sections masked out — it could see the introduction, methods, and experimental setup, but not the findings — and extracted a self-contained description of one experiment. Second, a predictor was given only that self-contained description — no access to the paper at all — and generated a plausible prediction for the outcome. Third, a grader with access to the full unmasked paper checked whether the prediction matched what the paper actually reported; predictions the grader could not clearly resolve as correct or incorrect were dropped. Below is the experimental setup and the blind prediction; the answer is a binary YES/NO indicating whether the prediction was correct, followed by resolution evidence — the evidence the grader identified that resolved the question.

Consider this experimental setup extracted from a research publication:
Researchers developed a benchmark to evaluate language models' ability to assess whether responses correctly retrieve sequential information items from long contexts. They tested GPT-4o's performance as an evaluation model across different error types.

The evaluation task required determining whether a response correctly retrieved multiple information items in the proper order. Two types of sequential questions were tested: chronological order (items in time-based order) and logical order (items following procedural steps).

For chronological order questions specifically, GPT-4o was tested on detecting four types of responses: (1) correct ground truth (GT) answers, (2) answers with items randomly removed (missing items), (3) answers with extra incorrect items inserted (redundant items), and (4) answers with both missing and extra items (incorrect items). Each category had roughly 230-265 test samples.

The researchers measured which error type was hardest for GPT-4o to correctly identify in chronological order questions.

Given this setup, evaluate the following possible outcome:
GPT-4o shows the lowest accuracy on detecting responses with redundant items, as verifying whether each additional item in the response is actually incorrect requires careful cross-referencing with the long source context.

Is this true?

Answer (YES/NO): YES